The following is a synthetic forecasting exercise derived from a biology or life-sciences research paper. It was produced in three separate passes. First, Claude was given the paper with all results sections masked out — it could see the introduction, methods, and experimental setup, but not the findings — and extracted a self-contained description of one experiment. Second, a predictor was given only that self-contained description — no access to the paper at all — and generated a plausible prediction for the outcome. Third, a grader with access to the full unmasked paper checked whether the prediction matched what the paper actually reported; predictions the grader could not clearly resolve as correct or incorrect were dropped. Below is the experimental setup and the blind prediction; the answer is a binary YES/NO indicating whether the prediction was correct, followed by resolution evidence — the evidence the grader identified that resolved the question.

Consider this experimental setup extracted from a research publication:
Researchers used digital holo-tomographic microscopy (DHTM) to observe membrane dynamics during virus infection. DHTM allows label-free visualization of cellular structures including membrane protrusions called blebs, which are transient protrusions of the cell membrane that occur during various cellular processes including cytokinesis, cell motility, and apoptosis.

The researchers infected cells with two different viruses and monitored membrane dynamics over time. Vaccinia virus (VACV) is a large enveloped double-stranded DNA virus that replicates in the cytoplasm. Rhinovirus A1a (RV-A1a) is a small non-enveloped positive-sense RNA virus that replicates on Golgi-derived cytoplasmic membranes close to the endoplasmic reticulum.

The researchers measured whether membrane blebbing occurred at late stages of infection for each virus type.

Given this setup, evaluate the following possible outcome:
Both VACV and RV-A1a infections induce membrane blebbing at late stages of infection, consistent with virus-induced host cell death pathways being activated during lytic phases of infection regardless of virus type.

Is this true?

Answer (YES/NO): NO